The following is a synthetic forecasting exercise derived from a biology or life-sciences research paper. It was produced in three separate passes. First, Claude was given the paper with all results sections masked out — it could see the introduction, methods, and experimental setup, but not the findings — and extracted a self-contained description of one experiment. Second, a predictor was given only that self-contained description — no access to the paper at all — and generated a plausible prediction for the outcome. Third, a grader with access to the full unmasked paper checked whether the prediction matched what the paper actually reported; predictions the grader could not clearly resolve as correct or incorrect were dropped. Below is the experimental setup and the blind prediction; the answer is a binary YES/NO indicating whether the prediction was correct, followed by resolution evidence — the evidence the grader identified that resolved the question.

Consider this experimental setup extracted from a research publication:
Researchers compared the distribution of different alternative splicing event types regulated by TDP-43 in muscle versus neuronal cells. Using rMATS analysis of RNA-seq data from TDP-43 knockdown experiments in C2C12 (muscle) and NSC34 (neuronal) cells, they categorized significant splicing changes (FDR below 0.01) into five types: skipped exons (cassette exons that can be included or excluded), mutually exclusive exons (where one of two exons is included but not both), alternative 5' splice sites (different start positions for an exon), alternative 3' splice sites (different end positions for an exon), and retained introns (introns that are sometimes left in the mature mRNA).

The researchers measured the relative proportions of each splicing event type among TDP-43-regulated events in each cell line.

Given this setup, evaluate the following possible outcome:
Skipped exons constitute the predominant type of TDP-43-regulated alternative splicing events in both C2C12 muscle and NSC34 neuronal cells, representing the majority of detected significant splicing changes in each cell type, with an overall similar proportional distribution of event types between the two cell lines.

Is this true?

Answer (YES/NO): YES